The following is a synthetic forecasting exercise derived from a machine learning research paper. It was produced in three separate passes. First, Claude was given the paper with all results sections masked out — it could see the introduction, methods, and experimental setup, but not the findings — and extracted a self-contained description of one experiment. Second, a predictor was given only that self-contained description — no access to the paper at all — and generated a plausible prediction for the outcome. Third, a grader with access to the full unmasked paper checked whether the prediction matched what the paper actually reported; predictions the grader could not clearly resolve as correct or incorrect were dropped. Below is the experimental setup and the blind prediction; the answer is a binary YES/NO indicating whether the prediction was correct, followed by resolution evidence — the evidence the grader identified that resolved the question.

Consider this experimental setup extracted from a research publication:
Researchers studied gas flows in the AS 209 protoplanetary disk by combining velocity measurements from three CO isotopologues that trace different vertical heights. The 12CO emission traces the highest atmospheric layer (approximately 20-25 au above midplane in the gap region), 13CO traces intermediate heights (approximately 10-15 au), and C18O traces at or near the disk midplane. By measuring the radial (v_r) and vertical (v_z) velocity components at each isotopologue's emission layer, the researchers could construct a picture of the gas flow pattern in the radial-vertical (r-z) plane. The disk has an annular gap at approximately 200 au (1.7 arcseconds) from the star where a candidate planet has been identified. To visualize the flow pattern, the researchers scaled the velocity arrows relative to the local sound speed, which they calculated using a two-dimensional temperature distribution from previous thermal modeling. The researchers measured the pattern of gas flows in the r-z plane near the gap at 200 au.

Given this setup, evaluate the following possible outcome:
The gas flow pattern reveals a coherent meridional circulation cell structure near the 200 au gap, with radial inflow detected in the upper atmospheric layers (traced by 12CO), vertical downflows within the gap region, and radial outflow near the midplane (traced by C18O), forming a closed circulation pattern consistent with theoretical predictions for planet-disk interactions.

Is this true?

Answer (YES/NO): NO